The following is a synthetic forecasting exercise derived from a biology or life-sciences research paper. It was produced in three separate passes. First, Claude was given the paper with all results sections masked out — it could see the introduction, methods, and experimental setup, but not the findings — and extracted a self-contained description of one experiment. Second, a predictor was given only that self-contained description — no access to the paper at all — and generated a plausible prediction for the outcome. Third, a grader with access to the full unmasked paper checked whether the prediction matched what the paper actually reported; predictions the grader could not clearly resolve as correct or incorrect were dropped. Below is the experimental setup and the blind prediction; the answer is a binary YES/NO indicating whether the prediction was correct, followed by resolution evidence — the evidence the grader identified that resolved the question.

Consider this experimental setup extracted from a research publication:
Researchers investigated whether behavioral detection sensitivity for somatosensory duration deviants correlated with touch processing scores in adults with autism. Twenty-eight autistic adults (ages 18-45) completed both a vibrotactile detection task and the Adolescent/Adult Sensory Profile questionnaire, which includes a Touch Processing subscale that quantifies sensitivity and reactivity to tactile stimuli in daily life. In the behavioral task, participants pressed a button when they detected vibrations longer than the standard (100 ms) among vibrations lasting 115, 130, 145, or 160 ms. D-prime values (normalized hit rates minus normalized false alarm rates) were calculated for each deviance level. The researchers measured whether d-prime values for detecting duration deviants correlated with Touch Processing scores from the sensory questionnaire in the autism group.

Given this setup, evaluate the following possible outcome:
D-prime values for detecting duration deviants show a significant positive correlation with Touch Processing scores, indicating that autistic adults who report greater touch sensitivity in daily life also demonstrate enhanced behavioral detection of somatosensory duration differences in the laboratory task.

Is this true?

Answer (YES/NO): NO